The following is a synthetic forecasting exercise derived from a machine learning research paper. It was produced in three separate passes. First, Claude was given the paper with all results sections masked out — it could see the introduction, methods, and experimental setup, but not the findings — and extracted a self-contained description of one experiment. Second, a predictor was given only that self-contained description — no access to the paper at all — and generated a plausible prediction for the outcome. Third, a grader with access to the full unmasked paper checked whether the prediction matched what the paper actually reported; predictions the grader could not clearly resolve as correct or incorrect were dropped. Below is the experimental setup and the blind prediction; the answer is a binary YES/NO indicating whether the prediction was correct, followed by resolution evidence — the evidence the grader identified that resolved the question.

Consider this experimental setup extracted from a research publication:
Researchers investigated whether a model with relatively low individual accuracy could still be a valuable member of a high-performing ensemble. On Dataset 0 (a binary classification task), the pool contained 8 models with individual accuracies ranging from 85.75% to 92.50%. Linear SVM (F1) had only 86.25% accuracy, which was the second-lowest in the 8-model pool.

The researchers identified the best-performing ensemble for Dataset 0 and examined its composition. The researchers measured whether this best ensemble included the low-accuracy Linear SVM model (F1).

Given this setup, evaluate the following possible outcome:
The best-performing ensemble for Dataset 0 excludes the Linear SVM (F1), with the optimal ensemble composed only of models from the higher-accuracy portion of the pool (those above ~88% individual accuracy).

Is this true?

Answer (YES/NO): NO